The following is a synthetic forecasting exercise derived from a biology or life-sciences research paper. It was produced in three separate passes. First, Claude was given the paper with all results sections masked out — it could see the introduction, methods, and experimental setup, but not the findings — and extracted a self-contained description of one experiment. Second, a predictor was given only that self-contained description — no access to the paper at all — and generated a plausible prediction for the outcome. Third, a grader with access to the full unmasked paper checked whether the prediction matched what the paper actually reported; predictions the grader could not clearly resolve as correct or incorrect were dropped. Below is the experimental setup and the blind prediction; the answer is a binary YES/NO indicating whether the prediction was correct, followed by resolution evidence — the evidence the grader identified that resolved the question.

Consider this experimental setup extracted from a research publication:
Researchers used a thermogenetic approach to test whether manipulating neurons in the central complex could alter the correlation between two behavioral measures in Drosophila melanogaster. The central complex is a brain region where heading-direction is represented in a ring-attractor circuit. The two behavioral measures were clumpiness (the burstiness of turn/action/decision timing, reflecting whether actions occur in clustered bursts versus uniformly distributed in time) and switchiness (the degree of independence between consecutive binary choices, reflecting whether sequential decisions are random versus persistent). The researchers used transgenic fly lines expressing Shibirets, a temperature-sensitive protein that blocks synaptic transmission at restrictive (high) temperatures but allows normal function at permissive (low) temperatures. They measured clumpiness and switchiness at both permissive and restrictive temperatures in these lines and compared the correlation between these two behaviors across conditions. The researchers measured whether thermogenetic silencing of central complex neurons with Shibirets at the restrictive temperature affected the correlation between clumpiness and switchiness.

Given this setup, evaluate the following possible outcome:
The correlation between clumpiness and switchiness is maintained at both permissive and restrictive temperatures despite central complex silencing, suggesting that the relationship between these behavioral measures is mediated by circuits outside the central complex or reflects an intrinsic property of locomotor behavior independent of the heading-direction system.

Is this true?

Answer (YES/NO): NO